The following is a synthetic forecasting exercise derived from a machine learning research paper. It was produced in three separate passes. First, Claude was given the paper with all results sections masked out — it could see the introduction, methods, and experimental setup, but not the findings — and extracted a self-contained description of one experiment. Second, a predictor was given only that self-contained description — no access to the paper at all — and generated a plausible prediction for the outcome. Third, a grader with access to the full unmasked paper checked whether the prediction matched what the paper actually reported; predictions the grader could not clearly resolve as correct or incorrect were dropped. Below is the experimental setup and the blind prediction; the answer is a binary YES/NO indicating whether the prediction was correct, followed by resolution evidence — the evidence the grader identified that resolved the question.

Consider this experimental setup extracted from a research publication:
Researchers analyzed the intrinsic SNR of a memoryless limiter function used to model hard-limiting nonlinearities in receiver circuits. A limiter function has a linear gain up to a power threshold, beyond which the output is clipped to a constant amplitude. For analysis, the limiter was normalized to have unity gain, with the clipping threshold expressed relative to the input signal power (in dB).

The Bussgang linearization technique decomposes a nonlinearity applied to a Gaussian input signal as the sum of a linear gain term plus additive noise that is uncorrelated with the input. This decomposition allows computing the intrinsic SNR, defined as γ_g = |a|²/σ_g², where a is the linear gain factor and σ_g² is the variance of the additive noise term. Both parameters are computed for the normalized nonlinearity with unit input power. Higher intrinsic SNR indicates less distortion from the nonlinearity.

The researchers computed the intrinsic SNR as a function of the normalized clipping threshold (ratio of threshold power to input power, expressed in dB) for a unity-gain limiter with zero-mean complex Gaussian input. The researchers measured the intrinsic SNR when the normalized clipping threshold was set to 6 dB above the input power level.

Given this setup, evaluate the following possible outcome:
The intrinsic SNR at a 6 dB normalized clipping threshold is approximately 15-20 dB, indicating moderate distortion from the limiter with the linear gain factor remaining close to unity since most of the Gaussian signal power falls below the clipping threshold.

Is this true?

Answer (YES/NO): YES